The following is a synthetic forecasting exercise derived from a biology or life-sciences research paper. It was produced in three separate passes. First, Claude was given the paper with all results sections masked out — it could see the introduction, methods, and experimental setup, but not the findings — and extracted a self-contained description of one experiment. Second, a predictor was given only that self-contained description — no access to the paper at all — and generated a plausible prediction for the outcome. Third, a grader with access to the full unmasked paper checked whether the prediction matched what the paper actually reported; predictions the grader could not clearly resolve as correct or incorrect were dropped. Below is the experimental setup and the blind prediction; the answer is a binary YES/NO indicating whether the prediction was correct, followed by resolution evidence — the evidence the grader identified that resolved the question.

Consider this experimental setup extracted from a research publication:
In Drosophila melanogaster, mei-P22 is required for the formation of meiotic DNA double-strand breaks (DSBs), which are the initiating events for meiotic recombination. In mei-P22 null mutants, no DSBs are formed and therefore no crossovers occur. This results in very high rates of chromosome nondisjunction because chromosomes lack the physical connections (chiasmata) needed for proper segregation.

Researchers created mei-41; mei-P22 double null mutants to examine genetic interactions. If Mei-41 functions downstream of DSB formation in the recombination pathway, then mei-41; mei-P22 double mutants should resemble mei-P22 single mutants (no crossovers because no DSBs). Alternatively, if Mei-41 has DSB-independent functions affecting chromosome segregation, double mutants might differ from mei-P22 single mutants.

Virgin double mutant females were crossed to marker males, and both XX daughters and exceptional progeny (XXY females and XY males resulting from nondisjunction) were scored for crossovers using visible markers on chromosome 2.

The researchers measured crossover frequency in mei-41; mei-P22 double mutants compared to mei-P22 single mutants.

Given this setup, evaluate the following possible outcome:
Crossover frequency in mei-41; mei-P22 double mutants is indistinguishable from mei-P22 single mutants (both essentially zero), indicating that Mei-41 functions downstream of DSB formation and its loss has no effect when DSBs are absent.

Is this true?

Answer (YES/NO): YES